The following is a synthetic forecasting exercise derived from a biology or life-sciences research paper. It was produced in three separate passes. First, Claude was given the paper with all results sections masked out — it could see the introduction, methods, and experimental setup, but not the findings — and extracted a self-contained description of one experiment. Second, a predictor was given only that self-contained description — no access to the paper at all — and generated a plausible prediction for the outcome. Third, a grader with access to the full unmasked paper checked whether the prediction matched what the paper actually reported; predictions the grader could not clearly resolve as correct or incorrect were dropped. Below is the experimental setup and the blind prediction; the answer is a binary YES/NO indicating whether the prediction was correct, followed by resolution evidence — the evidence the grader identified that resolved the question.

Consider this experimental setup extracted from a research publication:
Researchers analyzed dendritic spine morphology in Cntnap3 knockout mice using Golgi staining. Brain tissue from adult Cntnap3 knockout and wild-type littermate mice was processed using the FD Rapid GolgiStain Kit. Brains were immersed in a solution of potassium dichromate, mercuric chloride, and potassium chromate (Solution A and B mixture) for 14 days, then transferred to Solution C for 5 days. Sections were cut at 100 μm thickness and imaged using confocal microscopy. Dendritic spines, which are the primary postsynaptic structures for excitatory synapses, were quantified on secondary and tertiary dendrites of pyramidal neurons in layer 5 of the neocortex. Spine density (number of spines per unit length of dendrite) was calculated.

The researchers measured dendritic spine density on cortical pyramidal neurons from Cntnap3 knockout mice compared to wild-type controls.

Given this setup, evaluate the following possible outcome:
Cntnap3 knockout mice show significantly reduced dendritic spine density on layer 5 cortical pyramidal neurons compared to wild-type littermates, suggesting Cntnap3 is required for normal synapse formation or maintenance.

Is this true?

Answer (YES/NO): YES